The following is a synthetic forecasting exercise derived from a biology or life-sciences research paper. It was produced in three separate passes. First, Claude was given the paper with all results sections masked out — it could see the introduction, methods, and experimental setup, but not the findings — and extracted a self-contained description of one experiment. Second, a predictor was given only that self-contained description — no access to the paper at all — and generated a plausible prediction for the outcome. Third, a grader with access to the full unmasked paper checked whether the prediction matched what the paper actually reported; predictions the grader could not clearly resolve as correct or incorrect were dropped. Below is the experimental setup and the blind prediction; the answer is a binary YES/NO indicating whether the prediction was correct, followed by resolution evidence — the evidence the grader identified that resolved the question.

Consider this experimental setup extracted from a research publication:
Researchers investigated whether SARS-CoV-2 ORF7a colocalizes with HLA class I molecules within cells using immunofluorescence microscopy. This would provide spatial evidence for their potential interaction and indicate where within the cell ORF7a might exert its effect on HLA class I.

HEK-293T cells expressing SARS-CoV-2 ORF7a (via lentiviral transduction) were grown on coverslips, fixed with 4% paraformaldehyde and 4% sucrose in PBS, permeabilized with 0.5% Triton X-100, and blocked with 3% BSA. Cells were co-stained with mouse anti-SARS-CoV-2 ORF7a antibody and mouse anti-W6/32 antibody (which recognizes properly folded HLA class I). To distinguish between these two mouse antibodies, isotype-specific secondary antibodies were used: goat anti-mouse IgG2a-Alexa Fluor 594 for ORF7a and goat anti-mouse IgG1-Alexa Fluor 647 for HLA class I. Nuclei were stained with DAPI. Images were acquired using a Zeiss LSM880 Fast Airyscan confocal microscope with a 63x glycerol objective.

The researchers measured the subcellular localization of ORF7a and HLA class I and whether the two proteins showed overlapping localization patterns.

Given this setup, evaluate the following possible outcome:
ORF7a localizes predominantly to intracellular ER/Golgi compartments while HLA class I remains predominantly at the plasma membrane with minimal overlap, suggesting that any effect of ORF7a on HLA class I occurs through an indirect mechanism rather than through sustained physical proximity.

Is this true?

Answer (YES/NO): NO